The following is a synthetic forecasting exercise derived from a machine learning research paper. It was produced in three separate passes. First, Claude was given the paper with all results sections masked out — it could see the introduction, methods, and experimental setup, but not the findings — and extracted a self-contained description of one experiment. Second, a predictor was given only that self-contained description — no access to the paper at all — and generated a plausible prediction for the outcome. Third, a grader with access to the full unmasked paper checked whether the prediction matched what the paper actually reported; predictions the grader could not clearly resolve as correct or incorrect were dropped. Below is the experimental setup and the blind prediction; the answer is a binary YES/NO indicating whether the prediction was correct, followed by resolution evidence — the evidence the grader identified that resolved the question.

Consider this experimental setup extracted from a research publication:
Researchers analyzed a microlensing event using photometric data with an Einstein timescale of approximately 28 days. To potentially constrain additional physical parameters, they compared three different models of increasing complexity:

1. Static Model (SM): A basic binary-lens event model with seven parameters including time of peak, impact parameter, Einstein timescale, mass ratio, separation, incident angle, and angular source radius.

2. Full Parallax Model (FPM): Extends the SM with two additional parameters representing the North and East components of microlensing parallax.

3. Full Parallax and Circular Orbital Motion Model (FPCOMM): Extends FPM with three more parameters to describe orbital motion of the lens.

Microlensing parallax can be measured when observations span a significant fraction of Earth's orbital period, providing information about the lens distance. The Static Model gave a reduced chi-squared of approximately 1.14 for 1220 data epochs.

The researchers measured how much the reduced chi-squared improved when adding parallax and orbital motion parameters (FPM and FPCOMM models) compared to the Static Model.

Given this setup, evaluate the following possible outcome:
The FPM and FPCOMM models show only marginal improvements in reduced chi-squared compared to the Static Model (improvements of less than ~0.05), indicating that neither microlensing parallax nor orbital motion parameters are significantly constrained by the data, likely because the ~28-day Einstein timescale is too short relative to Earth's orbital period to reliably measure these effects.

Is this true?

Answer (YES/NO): YES